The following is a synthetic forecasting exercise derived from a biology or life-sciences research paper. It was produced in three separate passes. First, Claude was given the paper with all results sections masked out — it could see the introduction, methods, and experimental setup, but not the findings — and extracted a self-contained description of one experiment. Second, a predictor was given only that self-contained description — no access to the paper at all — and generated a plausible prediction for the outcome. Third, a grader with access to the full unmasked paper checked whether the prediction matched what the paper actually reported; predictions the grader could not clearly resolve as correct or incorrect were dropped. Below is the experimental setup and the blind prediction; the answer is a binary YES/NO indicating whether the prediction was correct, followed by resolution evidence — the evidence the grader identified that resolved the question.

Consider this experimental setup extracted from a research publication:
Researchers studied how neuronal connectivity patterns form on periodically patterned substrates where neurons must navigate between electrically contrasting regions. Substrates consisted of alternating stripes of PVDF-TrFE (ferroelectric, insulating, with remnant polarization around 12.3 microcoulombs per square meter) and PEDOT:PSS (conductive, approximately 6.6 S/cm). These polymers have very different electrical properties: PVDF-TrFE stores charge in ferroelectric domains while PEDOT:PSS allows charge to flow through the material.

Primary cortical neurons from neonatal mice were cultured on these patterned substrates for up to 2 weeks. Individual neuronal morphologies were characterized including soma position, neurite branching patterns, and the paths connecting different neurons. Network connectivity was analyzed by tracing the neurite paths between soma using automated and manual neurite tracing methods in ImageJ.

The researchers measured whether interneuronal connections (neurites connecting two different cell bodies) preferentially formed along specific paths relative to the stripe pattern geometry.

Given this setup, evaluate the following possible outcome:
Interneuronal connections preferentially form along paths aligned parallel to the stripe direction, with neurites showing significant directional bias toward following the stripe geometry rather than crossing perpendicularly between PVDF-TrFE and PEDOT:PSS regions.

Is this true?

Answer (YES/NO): YES